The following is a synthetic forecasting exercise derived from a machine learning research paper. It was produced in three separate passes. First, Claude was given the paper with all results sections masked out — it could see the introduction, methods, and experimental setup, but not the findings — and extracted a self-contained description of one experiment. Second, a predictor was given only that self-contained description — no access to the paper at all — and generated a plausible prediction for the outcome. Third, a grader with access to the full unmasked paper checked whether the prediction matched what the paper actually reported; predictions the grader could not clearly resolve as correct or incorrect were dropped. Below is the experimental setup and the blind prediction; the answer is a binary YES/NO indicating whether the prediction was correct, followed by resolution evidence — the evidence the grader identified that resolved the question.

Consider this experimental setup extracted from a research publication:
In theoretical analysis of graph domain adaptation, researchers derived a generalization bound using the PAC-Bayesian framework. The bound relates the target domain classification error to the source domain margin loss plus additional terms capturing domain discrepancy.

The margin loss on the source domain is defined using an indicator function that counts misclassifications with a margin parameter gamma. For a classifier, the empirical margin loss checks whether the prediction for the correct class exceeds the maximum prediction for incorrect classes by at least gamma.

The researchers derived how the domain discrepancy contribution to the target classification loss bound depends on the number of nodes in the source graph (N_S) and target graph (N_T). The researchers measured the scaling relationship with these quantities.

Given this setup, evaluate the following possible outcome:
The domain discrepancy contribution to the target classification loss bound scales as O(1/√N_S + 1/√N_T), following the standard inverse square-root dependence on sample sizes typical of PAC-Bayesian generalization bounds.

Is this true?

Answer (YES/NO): NO